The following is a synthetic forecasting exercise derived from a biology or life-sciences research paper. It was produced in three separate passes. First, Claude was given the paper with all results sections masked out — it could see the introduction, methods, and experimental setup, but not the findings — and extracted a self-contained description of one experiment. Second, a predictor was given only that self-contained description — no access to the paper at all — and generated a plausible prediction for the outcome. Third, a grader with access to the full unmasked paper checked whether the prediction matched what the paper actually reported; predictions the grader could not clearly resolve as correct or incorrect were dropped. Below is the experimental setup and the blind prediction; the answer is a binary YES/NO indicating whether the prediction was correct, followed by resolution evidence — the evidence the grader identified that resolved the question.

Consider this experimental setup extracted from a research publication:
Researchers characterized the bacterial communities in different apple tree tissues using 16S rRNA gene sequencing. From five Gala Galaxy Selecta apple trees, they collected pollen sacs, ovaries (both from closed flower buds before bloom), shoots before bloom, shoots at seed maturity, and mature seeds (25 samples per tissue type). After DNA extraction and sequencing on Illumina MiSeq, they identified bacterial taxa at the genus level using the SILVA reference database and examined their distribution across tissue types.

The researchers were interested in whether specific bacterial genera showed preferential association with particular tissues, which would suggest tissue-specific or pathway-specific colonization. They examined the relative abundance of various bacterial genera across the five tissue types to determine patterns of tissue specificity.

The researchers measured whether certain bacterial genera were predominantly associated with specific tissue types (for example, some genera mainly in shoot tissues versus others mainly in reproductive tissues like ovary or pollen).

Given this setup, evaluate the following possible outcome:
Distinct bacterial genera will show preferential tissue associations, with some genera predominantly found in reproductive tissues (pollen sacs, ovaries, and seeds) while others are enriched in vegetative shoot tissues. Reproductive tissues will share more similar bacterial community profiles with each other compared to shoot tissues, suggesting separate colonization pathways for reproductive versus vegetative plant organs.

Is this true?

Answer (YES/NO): NO